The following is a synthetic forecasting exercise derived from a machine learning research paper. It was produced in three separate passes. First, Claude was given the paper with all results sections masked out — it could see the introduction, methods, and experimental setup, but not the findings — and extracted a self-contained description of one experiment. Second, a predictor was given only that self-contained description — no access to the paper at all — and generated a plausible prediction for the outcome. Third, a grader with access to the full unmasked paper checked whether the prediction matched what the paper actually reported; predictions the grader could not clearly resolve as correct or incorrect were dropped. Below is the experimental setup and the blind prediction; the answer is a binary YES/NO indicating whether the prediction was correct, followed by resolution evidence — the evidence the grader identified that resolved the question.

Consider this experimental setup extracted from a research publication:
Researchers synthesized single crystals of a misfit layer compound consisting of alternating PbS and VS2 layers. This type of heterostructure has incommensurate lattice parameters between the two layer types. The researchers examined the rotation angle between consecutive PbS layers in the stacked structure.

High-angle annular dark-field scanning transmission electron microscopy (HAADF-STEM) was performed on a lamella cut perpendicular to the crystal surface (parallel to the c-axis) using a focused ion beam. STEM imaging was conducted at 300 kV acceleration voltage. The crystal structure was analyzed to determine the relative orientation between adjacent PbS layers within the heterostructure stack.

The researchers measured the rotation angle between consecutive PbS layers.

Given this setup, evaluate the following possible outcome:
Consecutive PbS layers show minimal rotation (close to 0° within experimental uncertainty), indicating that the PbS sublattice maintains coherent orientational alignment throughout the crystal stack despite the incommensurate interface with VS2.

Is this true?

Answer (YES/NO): NO